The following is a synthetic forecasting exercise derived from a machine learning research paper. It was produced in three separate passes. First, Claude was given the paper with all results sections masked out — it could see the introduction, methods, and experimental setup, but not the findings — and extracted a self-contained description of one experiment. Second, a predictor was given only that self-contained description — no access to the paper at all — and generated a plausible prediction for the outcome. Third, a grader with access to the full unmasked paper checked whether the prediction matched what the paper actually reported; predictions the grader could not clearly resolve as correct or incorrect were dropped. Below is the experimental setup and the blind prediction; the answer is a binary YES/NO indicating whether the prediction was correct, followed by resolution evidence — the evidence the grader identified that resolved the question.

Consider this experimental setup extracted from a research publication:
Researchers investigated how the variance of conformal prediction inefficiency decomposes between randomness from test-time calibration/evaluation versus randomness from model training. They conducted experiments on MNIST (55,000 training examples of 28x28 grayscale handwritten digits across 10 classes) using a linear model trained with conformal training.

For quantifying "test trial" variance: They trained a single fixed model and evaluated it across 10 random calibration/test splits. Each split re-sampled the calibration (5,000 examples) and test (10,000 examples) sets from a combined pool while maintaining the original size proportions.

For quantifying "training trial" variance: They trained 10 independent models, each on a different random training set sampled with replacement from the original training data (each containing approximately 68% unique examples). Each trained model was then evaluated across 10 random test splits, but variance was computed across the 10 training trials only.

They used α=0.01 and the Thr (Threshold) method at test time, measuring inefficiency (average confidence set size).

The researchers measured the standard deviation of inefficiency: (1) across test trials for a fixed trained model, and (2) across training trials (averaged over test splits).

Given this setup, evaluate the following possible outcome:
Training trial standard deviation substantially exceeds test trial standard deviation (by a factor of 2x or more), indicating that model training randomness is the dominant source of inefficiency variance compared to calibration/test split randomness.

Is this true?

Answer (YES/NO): NO